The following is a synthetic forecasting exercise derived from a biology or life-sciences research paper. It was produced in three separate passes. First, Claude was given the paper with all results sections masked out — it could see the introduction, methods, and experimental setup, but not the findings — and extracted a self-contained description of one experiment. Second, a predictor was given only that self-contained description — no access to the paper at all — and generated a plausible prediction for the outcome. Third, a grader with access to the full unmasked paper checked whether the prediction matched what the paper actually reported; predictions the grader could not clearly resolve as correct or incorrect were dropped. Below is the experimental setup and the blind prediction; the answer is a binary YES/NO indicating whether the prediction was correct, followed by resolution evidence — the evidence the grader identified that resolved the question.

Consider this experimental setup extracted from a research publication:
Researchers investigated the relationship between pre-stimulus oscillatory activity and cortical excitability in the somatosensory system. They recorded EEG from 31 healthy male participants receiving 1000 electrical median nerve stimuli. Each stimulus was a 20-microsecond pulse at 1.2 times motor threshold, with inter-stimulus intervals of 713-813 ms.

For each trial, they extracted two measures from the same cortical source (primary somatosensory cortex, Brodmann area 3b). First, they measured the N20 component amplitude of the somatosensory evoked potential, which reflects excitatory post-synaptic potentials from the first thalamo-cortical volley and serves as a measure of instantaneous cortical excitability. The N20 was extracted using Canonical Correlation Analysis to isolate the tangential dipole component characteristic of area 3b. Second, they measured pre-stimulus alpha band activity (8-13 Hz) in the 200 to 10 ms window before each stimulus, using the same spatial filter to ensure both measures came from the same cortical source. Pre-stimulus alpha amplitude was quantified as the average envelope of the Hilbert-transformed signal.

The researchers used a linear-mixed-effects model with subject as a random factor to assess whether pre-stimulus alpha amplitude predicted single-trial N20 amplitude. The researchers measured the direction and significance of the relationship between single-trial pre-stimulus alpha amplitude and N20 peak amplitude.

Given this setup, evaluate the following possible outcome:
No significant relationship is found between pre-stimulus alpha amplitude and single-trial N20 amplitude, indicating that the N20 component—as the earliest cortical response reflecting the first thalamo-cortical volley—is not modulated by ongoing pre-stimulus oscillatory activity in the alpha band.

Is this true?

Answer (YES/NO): NO